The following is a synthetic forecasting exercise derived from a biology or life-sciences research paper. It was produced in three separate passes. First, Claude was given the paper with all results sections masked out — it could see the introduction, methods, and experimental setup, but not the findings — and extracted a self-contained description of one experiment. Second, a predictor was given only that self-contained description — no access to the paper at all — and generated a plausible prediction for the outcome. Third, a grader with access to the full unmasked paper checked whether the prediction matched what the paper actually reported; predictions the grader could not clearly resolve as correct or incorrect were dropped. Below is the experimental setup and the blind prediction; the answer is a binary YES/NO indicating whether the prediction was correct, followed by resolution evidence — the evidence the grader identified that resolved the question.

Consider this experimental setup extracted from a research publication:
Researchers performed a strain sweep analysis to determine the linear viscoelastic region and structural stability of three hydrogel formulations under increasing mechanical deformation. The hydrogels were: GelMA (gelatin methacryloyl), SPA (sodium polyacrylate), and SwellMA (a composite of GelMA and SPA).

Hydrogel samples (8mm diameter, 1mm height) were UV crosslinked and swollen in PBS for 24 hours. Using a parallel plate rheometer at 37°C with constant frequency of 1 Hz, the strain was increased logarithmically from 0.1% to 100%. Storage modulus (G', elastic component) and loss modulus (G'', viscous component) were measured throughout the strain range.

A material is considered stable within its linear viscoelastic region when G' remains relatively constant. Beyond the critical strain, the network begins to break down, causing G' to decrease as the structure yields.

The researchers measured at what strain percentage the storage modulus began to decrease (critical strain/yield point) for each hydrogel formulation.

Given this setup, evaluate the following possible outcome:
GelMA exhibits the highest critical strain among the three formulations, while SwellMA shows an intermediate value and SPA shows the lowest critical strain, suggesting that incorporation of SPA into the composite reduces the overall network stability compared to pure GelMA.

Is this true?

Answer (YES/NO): NO